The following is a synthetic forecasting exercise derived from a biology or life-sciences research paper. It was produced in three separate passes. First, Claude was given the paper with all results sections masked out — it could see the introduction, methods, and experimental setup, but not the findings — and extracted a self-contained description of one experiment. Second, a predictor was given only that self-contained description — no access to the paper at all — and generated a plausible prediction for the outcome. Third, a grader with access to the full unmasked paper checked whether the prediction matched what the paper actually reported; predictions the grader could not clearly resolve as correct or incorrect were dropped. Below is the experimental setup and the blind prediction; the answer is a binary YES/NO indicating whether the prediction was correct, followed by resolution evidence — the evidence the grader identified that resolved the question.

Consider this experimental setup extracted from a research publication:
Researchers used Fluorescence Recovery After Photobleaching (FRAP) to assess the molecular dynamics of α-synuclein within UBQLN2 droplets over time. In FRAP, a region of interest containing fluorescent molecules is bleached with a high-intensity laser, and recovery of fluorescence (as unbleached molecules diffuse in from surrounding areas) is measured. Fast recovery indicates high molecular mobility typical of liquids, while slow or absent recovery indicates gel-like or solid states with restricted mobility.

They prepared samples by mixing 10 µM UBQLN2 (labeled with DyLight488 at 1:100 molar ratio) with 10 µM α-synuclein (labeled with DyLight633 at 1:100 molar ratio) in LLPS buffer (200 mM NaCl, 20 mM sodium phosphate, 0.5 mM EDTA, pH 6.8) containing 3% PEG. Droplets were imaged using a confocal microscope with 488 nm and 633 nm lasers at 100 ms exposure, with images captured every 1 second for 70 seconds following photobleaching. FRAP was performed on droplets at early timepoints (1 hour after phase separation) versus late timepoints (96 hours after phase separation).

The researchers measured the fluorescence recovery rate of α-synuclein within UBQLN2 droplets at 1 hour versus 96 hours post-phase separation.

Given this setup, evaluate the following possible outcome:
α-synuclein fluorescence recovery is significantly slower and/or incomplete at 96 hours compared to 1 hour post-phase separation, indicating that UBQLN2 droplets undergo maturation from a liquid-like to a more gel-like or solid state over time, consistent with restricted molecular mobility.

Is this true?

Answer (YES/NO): YES